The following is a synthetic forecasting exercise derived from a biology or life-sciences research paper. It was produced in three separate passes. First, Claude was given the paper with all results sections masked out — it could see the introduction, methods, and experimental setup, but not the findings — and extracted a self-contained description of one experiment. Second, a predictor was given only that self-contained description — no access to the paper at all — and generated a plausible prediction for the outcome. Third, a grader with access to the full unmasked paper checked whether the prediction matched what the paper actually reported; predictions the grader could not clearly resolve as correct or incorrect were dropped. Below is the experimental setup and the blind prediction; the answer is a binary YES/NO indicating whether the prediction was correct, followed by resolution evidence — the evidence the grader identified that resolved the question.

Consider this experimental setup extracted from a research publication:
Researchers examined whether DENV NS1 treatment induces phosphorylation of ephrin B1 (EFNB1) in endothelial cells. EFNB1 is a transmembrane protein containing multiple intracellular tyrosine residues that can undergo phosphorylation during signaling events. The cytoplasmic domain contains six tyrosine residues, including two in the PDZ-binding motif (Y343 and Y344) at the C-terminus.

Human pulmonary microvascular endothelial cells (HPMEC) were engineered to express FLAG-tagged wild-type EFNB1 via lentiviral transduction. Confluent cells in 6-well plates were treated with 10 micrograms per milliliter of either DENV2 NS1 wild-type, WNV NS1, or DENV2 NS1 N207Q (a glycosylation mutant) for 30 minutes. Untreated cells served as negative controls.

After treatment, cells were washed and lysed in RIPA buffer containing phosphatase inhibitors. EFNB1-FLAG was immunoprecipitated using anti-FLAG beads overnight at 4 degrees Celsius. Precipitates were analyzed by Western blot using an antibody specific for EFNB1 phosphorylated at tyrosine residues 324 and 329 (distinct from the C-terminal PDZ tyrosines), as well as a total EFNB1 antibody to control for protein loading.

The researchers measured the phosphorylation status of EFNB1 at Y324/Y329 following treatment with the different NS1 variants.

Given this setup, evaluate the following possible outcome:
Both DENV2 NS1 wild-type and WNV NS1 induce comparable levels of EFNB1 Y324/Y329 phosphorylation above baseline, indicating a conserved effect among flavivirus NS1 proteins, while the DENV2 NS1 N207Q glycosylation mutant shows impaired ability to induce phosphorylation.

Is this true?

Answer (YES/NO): NO